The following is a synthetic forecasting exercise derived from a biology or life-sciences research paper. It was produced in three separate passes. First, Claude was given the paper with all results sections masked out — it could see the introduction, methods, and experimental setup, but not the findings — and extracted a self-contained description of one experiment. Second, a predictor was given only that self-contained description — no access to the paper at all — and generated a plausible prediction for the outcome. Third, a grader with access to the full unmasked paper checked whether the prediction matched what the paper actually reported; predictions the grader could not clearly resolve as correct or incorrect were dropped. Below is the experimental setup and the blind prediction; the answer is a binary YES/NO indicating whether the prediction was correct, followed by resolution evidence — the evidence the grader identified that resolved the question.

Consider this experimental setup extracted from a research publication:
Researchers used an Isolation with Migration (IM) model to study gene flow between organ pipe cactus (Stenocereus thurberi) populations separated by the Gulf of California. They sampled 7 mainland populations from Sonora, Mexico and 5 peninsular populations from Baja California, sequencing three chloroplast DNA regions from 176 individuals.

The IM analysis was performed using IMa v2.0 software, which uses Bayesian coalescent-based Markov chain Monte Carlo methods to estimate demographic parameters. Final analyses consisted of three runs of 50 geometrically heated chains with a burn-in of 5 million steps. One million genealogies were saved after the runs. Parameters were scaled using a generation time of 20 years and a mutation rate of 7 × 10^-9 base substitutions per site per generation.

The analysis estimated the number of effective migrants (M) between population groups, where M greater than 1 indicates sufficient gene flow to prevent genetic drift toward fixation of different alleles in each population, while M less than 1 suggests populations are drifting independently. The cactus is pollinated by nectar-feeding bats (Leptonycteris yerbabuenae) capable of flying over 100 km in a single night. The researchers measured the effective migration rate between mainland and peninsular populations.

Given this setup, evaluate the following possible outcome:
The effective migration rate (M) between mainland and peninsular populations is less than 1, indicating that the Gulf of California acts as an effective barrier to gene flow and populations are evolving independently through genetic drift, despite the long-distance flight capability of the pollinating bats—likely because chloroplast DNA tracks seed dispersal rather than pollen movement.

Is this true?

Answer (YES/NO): NO